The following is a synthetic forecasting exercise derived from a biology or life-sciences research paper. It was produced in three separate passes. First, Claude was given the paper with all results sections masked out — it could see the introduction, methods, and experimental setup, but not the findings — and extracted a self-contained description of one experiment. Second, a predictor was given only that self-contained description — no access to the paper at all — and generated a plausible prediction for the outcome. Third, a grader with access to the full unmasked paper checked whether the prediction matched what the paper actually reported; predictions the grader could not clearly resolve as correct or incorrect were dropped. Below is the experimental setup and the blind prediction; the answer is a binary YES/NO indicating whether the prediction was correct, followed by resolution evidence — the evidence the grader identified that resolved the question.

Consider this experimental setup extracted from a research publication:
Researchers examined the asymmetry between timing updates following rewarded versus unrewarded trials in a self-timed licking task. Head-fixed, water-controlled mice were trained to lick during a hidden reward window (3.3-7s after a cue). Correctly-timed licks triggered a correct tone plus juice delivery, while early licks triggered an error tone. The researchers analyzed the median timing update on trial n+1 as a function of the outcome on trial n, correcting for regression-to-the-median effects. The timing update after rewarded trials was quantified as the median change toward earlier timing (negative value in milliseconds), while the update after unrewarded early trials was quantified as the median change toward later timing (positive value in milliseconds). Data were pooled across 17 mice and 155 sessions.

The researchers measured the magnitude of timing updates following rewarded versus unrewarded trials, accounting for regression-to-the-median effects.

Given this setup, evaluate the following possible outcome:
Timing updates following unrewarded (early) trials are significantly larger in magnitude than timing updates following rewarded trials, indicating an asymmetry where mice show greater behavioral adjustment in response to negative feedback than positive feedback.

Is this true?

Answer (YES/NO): NO